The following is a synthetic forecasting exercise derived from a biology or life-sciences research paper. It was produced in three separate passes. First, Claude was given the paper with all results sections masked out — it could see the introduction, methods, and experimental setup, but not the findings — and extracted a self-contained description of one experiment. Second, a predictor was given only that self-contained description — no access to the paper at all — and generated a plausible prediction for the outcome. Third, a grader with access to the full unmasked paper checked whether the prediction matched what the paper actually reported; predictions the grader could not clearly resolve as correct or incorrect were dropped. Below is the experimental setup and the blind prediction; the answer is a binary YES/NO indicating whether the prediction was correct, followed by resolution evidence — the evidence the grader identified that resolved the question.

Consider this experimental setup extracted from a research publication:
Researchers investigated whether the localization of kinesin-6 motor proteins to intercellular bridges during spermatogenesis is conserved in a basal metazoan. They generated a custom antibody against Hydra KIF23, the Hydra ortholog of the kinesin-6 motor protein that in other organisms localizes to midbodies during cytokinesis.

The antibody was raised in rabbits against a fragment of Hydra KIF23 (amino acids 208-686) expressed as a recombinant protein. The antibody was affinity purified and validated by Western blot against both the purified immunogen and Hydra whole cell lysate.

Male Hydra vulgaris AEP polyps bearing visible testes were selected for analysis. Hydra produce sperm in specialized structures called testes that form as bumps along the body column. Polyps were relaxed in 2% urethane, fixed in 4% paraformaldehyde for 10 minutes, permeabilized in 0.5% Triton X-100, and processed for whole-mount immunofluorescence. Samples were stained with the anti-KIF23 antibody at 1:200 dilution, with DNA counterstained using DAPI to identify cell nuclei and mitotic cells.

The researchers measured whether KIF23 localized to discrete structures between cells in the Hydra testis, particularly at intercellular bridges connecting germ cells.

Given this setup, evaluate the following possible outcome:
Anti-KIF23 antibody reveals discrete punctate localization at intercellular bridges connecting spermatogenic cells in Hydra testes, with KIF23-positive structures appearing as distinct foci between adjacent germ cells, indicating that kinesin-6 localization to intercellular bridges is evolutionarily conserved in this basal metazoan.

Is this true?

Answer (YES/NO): YES